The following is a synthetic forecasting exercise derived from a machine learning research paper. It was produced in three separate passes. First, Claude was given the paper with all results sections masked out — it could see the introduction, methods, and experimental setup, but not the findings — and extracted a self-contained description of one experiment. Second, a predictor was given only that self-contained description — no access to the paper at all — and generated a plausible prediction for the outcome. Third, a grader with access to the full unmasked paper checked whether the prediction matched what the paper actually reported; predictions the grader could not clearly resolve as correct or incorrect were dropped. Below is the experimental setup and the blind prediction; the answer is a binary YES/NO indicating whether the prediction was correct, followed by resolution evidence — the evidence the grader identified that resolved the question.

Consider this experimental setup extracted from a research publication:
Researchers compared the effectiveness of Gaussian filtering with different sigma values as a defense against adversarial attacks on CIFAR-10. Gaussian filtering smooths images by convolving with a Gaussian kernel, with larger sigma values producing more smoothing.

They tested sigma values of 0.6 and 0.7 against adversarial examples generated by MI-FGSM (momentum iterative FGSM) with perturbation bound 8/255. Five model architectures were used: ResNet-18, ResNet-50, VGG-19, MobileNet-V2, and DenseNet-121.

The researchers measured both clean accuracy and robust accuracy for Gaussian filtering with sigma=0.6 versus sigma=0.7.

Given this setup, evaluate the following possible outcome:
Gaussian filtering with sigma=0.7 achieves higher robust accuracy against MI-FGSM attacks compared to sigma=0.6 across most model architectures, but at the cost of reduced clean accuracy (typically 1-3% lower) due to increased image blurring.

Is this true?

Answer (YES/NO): NO